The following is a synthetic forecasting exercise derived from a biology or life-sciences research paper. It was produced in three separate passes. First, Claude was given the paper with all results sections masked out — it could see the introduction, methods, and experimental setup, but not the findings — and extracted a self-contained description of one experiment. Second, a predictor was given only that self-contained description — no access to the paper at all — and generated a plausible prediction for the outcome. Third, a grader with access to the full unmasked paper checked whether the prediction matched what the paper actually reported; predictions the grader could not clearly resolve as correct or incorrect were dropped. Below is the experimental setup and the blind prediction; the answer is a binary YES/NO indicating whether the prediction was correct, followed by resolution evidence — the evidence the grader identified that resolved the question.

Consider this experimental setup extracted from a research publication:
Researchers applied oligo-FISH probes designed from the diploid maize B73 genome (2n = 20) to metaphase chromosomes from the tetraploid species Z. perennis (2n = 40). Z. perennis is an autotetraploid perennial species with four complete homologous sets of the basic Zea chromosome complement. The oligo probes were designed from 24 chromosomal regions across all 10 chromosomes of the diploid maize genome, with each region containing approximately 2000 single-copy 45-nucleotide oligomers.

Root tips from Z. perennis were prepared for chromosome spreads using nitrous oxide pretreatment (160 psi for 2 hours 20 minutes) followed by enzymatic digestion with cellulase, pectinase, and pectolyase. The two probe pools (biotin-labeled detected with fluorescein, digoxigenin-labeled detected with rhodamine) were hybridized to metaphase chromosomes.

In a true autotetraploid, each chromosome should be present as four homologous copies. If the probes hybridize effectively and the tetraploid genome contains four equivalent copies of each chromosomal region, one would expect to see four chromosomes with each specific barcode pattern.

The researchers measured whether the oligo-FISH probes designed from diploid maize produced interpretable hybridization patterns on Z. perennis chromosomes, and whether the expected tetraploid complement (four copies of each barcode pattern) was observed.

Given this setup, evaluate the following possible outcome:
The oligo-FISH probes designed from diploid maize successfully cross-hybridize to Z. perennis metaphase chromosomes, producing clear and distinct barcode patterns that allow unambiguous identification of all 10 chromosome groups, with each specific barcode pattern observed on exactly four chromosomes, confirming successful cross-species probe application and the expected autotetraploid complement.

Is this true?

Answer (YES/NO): YES